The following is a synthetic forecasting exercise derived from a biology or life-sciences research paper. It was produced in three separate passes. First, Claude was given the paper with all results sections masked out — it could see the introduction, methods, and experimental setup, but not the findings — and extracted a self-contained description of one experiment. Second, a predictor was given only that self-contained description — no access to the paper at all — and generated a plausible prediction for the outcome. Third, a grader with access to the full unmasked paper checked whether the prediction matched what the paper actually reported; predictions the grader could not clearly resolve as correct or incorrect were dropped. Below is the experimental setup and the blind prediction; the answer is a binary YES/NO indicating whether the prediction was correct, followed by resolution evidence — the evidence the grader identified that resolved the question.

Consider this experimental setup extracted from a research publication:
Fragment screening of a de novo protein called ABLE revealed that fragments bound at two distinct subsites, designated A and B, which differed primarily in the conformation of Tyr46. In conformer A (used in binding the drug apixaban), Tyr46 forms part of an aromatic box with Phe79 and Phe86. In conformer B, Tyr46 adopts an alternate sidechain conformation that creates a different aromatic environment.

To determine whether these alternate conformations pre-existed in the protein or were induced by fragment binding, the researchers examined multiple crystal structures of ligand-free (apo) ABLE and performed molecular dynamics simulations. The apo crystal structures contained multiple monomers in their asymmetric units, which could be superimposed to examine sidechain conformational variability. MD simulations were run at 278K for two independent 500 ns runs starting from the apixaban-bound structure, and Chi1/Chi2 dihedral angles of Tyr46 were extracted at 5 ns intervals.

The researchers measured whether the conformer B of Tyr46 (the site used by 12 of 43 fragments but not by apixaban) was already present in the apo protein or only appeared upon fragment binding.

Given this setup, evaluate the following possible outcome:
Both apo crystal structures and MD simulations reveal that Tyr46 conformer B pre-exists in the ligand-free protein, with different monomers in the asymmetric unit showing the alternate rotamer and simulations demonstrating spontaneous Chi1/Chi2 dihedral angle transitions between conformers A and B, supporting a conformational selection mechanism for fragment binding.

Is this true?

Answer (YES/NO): YES